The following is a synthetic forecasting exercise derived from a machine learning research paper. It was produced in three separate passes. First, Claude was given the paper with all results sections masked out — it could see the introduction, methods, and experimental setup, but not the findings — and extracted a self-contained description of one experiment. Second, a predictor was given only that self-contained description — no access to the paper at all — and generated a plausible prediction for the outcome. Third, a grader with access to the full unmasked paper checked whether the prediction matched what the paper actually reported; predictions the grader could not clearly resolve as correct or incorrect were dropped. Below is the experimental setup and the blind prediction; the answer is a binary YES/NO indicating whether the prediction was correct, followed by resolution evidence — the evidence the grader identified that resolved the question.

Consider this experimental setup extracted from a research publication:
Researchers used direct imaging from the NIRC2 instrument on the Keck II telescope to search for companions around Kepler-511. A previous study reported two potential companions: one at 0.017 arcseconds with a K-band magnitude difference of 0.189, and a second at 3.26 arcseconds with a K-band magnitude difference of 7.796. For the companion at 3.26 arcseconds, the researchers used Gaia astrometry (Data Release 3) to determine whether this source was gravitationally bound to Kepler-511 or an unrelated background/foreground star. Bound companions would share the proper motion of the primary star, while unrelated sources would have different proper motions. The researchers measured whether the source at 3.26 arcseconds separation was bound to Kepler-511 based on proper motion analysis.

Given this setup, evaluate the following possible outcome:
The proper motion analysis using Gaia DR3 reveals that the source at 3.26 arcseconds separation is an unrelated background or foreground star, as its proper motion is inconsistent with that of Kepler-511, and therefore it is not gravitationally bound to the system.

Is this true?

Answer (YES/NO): YES